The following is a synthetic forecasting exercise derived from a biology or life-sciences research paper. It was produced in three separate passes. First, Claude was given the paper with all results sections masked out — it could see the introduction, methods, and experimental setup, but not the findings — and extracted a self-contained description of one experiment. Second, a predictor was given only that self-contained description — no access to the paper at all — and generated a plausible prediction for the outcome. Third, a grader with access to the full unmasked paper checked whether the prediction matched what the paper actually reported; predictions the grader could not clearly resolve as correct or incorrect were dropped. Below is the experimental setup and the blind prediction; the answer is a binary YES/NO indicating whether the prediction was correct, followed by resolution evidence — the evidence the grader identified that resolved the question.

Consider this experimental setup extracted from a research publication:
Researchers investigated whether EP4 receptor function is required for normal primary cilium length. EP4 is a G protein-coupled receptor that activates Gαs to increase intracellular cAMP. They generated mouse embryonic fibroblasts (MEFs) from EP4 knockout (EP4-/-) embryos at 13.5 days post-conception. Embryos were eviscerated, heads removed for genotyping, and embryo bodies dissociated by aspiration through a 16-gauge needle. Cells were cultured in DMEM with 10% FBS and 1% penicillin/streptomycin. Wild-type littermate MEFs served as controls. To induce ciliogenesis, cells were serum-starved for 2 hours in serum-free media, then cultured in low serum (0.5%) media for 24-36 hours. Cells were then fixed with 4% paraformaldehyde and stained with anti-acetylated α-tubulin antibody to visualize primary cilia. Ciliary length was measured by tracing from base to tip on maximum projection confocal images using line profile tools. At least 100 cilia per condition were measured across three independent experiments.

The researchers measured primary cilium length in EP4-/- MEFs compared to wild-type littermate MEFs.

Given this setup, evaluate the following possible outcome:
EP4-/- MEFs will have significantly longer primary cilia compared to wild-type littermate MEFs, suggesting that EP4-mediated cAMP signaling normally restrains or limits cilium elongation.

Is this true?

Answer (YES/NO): NO